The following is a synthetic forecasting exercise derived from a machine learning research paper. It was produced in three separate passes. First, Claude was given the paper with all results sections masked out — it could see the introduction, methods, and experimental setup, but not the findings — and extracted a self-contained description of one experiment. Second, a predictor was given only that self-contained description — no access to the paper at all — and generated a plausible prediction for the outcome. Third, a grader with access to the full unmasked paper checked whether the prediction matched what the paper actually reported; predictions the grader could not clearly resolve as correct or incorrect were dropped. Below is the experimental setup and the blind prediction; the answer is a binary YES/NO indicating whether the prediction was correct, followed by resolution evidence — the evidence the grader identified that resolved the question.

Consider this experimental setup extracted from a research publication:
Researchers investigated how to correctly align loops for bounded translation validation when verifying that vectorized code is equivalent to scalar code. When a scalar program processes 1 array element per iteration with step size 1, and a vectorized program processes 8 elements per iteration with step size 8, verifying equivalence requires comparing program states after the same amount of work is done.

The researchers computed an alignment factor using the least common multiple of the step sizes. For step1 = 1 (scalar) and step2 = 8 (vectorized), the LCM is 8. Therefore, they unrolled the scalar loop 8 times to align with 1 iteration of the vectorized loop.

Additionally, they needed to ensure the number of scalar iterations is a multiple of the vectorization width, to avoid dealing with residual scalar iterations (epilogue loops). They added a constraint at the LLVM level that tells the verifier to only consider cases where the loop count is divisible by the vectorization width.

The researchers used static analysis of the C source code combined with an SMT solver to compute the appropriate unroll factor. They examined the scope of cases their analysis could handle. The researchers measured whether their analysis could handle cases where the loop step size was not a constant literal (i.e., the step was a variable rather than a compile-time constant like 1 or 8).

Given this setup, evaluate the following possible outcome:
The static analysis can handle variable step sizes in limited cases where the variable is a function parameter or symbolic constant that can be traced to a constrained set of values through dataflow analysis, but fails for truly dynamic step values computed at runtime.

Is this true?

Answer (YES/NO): NO